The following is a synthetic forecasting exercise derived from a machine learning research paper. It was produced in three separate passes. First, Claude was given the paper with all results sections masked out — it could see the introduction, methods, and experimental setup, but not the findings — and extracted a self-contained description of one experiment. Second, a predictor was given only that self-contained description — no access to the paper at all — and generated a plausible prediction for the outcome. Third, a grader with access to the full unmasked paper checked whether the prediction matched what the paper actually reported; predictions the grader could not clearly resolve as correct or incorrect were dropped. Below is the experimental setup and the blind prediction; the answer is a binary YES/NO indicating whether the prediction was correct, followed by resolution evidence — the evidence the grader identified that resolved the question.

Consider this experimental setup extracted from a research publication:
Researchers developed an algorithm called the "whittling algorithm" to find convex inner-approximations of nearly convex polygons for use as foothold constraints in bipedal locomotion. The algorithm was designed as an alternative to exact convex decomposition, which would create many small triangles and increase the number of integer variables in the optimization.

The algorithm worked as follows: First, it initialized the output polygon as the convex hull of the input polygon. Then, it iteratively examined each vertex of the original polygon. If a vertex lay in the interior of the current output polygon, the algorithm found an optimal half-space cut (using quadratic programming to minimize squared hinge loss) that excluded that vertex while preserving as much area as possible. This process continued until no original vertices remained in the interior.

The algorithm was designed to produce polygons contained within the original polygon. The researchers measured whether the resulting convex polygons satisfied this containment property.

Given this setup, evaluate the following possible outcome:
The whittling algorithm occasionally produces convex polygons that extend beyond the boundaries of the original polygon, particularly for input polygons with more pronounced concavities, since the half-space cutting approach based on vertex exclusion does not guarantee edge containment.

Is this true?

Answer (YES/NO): NO